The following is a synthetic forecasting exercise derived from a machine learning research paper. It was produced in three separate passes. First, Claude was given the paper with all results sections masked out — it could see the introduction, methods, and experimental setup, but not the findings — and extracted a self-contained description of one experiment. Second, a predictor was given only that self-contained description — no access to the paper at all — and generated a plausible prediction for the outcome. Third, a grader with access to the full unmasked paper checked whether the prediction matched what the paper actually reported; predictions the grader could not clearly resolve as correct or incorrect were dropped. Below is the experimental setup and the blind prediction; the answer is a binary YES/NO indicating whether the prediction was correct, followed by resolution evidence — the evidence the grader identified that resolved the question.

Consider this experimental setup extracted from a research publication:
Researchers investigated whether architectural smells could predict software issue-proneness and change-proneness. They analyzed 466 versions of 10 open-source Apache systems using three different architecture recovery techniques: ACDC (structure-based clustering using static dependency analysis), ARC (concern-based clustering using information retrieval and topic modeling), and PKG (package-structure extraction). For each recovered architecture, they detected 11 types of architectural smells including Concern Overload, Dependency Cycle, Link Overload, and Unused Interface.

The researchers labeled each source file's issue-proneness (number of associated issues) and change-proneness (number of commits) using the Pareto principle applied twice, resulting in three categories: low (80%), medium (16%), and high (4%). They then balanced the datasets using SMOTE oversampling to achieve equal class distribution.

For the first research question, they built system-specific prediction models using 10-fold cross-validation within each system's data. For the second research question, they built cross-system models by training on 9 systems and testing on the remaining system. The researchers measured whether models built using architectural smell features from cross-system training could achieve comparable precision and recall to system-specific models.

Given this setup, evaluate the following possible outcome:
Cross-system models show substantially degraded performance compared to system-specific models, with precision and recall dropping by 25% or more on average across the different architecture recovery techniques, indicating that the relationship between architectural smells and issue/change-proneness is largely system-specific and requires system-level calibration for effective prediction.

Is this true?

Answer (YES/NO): NO